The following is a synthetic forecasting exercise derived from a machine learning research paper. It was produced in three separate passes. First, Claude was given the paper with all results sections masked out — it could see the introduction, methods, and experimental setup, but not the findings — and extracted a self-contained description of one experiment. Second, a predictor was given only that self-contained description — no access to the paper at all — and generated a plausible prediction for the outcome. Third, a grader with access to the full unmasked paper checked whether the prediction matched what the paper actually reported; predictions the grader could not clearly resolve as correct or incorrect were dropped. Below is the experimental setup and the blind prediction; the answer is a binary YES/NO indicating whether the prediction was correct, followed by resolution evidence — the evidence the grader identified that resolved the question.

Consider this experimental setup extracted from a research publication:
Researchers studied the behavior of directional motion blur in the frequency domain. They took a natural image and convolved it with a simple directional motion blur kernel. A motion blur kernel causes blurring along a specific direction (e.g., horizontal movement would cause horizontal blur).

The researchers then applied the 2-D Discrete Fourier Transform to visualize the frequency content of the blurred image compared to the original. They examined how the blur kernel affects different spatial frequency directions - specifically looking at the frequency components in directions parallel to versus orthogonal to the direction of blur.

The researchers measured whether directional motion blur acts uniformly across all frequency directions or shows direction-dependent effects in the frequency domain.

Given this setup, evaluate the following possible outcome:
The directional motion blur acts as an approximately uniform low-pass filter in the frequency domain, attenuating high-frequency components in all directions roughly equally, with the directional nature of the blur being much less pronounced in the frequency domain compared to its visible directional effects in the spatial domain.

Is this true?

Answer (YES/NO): NO